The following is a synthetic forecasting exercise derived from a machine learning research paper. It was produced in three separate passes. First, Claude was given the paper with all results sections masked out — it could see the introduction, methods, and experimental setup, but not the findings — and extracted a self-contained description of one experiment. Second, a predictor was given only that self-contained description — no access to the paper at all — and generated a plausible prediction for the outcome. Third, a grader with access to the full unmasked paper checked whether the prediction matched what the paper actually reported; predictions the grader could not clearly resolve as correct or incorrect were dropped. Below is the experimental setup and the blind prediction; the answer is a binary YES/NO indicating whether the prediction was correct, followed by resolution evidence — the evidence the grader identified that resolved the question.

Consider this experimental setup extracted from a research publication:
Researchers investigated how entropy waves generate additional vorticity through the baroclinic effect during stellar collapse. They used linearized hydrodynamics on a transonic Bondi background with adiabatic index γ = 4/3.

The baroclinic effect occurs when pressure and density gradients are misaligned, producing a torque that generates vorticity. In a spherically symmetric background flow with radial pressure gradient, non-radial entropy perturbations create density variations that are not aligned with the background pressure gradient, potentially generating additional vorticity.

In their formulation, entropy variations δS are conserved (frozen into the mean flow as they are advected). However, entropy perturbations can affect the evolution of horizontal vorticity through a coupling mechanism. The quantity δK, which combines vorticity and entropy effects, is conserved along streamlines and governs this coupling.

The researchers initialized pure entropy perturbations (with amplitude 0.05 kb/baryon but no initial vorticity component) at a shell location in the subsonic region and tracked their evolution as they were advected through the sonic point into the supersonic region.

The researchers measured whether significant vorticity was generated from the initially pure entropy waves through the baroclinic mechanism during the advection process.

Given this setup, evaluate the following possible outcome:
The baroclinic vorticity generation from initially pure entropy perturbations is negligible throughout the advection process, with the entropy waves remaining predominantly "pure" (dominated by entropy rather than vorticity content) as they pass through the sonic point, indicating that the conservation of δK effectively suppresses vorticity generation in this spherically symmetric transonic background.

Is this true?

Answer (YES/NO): NO